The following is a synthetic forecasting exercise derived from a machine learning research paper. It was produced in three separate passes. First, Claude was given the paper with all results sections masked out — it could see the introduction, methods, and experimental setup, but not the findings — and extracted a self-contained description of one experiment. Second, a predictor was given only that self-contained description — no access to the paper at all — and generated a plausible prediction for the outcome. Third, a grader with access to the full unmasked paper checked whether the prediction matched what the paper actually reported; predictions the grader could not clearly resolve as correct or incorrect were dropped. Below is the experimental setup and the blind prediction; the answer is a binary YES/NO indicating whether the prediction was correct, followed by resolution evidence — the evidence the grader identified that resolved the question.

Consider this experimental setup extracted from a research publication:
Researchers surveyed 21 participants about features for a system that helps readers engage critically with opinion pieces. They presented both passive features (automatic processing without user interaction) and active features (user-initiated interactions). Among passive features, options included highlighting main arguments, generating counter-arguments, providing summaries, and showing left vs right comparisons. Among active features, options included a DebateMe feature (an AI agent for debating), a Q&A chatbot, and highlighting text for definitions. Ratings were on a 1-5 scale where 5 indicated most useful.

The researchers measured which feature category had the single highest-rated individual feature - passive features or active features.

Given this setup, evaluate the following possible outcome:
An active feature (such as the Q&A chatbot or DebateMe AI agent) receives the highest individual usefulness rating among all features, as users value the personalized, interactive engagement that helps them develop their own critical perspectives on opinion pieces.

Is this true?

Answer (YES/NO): NO